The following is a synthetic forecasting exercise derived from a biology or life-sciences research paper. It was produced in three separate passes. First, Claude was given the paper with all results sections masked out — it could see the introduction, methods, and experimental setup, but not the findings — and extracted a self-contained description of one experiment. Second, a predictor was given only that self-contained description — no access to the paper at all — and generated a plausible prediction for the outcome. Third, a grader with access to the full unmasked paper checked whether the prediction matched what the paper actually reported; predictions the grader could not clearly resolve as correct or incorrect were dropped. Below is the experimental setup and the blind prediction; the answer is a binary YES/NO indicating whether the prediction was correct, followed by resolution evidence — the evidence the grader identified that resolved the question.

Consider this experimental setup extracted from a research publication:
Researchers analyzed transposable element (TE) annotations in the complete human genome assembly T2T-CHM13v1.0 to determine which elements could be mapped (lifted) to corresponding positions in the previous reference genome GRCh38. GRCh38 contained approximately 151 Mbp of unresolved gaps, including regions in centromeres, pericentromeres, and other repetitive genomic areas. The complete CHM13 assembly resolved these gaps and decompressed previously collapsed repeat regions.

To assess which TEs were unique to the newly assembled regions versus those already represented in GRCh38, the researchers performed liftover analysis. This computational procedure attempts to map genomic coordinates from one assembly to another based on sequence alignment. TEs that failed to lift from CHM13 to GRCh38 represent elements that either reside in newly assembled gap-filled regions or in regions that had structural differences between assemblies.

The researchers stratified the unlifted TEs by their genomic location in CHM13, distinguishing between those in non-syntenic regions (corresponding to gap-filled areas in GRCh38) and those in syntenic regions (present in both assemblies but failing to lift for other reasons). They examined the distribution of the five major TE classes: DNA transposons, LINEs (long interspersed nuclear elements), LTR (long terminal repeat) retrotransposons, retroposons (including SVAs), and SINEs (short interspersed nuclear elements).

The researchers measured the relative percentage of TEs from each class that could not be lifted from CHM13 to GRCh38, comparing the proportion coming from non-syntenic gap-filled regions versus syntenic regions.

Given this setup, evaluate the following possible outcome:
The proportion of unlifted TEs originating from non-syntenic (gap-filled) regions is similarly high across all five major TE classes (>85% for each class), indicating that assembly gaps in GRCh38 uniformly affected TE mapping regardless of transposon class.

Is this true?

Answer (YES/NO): NO